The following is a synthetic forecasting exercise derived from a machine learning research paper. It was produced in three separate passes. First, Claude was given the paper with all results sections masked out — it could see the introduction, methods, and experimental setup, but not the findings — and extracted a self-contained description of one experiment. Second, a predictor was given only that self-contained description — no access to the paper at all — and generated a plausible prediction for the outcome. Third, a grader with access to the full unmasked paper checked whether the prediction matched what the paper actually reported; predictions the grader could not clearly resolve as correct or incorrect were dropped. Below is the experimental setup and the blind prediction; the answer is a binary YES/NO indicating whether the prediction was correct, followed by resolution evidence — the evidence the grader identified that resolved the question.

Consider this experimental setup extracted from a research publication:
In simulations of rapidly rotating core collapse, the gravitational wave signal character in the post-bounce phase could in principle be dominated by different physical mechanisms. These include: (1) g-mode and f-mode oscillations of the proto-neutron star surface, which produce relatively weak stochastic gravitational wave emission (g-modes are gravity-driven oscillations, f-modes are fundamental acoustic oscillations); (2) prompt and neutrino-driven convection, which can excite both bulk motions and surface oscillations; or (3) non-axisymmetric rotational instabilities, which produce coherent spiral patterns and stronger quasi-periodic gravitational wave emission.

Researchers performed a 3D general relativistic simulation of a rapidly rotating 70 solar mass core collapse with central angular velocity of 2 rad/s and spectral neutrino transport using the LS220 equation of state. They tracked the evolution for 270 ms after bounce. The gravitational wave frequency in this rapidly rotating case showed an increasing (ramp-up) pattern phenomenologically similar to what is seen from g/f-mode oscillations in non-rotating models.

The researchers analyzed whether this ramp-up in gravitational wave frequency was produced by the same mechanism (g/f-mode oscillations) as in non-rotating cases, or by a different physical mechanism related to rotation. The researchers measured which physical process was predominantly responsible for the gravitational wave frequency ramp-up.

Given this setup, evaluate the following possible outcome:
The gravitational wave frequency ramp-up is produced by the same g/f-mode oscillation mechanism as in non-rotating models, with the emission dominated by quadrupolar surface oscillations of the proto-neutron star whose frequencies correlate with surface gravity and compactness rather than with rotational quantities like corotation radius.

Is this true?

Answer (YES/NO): NO